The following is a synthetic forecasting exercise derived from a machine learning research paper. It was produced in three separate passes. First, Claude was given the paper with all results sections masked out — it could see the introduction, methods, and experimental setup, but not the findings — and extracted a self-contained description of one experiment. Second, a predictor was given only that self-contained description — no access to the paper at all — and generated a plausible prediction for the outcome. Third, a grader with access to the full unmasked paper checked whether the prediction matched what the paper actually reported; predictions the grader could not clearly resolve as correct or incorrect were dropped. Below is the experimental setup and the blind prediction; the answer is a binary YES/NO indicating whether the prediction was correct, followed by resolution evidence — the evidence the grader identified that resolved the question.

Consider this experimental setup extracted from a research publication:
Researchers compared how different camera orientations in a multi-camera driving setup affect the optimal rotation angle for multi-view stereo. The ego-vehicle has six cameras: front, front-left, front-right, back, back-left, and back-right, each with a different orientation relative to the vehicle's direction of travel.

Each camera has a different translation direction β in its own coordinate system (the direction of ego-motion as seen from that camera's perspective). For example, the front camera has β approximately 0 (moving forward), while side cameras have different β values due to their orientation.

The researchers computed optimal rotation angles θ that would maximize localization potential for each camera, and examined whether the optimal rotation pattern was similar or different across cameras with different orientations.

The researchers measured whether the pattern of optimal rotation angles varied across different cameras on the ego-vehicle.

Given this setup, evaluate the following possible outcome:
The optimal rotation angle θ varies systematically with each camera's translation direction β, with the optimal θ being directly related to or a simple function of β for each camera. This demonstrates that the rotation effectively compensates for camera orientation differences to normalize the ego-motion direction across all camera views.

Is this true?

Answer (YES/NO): NO